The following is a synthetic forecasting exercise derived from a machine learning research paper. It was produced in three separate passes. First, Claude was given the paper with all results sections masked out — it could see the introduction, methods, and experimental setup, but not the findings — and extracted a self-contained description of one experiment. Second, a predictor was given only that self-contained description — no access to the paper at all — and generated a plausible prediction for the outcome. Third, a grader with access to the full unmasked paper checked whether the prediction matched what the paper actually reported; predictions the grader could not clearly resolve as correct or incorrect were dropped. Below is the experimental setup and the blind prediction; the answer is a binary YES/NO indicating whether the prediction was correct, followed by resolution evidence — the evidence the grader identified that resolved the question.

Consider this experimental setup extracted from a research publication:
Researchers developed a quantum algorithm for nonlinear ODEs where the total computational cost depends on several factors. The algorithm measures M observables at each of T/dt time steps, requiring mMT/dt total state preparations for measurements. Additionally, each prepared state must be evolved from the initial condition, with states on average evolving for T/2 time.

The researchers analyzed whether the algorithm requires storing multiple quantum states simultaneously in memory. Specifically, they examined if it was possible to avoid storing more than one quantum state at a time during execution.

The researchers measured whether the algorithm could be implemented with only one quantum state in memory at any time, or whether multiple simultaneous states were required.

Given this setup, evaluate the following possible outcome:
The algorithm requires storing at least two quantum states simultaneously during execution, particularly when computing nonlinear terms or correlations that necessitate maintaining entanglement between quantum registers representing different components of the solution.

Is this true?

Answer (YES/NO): NO